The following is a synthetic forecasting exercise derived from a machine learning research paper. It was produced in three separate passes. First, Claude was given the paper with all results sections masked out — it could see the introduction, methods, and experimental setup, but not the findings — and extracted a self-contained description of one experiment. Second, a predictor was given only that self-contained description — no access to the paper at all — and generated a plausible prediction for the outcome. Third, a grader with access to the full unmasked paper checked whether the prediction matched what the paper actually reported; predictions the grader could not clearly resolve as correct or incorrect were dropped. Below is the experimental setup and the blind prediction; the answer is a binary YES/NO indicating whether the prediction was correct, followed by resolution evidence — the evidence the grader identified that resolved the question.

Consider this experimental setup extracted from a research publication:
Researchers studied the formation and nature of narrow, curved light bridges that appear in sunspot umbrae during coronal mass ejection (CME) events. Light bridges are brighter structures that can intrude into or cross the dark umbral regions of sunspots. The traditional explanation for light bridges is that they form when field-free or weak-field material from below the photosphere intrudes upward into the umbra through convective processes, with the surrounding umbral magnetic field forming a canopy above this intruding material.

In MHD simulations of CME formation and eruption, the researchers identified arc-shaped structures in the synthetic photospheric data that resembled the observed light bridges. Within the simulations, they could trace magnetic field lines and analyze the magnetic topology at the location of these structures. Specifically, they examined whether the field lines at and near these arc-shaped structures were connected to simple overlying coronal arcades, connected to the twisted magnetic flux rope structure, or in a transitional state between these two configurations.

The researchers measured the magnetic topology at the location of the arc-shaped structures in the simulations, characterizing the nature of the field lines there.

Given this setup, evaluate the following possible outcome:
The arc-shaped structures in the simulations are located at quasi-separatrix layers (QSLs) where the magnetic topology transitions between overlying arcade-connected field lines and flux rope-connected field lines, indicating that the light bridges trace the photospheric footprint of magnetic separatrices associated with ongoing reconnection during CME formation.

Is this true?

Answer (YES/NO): YES